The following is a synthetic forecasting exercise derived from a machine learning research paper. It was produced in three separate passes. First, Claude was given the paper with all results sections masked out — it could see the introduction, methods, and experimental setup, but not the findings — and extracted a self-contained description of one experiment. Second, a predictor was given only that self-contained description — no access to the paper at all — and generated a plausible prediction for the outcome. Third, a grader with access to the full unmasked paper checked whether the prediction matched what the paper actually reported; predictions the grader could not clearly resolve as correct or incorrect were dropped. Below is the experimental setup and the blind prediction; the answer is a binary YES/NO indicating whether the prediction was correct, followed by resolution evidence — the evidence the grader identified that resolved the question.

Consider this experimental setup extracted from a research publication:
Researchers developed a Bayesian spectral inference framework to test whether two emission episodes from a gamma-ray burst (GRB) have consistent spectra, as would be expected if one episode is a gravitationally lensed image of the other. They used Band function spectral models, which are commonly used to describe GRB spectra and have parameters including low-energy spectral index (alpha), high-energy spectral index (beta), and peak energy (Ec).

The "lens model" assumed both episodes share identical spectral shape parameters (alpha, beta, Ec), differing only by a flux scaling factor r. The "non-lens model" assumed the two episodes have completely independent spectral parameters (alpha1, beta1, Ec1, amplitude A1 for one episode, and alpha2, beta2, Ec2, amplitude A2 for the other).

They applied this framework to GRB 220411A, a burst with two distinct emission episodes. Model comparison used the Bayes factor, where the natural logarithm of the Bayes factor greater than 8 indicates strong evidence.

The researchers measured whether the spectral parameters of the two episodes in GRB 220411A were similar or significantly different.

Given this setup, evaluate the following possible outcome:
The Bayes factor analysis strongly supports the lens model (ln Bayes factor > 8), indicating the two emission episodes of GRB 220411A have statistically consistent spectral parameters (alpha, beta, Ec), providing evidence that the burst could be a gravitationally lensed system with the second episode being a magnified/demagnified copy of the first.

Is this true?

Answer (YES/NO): YES